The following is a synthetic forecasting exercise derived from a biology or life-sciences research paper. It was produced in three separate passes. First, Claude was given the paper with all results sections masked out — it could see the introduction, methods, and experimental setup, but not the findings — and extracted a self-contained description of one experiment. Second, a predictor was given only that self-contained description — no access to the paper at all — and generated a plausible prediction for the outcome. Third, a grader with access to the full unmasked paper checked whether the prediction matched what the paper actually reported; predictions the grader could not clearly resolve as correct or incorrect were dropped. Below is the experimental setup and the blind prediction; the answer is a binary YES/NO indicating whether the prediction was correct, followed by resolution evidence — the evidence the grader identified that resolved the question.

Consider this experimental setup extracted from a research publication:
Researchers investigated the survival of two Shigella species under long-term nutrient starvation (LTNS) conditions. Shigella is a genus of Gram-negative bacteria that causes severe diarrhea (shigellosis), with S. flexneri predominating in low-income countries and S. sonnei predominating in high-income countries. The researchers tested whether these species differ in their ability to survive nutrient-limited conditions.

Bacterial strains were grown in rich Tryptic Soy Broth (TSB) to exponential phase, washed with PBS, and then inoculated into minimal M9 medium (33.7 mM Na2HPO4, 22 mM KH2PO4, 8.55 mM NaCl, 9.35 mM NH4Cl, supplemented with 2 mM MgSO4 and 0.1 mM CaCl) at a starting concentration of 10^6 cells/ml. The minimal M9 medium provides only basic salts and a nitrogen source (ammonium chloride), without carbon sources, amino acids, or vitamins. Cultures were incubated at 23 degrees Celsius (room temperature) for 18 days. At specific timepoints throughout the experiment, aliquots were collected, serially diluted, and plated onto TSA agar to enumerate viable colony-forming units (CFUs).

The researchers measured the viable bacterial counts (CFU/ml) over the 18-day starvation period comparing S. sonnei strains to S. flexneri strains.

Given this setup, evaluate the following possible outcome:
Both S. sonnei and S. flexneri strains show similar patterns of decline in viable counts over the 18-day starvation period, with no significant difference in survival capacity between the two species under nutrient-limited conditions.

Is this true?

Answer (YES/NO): NO